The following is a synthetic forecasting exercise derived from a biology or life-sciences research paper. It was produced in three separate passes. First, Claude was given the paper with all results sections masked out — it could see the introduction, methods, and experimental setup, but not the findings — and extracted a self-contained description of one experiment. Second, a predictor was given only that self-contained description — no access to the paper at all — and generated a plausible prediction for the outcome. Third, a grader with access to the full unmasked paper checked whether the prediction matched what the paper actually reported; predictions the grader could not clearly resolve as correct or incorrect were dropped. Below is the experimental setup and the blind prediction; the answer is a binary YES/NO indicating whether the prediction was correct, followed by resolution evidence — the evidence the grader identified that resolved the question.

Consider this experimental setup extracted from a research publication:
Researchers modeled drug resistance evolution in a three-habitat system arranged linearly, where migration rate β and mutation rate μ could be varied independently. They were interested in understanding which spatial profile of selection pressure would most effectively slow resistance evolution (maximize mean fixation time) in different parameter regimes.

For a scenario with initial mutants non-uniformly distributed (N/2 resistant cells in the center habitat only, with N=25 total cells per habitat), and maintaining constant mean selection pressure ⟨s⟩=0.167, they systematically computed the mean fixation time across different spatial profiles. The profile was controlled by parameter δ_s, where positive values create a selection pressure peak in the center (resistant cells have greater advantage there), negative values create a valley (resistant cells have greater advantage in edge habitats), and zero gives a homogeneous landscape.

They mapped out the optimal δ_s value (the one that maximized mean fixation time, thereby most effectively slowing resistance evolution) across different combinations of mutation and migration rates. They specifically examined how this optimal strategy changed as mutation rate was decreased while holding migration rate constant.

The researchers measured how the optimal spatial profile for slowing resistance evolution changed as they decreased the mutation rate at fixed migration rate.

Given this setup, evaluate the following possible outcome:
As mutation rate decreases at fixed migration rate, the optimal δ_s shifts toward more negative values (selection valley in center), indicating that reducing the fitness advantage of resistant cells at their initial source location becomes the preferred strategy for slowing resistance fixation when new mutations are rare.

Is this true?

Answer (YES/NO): YES